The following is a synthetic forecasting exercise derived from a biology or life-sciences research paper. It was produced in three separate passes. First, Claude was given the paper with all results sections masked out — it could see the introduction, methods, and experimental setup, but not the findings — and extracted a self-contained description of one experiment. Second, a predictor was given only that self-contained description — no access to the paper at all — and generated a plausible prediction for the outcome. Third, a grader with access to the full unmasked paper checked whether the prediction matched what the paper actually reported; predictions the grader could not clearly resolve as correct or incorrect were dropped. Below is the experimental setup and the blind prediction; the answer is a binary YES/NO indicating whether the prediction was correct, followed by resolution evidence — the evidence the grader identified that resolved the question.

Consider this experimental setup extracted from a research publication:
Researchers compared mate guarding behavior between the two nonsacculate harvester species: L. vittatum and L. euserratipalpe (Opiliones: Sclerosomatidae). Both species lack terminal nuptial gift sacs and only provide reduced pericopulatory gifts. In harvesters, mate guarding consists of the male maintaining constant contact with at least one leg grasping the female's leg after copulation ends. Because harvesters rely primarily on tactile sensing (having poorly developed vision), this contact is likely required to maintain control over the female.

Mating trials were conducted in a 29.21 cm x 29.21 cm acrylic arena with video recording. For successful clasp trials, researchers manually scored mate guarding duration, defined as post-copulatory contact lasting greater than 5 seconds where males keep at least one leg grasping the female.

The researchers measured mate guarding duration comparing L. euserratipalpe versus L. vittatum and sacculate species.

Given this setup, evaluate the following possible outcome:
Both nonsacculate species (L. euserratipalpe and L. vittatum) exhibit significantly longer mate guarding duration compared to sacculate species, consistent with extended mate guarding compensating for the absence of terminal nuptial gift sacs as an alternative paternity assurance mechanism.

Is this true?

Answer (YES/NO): NO